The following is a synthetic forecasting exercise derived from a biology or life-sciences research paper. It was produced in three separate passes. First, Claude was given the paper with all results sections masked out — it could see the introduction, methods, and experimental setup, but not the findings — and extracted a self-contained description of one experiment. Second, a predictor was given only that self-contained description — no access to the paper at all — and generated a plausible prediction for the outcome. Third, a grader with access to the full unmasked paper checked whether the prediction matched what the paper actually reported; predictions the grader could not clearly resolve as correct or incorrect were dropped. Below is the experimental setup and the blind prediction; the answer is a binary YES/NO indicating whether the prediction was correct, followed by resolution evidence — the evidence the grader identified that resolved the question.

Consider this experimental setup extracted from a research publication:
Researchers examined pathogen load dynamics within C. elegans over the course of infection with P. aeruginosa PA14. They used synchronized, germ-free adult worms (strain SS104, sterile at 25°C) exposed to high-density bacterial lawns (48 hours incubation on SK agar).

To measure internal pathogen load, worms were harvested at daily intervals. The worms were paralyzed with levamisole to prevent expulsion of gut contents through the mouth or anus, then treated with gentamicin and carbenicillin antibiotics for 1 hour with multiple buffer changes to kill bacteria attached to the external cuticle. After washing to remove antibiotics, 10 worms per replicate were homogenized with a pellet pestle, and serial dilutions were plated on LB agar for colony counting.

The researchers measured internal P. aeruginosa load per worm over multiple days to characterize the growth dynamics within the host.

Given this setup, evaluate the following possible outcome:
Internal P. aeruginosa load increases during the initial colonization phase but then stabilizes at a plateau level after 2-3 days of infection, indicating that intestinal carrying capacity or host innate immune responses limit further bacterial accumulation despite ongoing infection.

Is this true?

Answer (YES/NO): YES